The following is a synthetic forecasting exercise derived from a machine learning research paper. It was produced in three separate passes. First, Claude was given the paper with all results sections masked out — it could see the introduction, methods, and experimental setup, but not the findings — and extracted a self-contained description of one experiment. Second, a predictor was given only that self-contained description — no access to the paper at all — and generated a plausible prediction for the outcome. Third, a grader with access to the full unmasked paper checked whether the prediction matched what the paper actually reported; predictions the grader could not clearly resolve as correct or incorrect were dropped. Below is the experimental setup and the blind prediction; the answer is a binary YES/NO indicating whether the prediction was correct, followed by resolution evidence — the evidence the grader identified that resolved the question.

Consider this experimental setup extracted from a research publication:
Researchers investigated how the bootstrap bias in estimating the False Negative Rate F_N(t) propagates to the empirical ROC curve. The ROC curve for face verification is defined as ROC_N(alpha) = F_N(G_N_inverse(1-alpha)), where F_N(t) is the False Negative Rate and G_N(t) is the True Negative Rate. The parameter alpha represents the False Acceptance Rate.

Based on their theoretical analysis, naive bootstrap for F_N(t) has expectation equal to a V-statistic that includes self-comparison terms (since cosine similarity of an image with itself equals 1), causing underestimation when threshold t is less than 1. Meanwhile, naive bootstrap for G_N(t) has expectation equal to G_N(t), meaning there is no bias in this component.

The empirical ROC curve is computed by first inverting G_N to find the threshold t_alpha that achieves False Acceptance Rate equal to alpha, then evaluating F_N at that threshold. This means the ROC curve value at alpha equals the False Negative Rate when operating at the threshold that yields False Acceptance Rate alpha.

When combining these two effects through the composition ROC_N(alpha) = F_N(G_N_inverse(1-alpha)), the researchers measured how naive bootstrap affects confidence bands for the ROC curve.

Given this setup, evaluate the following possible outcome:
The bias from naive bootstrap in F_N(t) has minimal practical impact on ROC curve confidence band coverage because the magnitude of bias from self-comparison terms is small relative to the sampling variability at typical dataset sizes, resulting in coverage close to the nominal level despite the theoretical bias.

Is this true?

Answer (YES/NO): NO